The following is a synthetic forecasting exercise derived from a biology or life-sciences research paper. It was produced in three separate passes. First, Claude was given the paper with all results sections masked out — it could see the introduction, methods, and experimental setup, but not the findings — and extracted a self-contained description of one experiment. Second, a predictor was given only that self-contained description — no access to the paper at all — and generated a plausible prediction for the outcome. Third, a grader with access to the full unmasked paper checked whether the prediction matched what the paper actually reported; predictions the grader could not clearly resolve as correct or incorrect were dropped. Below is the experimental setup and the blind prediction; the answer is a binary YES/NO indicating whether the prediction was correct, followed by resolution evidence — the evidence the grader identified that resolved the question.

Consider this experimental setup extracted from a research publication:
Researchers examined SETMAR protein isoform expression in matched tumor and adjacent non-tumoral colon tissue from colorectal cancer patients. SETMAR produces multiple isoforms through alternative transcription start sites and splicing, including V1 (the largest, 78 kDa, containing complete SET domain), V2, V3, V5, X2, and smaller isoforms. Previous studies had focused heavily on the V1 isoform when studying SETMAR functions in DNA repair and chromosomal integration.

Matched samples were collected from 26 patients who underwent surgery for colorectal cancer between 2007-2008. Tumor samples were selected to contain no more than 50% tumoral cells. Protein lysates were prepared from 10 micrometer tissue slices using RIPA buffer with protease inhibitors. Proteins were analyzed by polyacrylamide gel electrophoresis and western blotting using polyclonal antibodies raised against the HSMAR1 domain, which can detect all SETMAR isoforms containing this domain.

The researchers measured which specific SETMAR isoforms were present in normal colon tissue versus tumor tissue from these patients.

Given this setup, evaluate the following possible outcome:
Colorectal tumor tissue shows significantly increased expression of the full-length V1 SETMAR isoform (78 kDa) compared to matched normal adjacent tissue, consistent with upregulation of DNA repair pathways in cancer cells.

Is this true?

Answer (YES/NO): NO